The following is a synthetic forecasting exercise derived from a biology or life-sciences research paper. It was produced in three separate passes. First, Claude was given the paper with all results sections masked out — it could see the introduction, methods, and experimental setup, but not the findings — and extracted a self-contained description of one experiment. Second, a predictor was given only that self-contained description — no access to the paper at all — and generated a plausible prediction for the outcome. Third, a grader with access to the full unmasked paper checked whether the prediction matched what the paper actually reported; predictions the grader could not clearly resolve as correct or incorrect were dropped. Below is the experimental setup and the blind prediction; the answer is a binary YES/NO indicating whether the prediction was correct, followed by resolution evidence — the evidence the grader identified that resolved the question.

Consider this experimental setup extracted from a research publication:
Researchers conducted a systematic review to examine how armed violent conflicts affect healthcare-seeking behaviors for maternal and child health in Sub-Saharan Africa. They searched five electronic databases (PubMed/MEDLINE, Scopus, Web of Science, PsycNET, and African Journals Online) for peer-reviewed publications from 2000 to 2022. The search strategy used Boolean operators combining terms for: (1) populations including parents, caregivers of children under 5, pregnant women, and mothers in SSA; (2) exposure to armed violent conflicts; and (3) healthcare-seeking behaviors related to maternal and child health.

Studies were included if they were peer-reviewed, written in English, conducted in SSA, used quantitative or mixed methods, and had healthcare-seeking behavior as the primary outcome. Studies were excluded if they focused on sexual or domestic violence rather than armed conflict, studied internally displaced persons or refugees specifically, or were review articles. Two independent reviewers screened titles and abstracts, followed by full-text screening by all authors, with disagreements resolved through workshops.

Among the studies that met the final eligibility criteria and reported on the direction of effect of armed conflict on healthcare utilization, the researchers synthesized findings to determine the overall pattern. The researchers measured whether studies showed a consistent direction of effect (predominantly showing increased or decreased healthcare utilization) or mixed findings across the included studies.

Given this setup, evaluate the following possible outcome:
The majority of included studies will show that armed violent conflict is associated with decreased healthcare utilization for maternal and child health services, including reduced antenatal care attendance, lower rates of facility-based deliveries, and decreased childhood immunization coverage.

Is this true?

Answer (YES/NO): NO